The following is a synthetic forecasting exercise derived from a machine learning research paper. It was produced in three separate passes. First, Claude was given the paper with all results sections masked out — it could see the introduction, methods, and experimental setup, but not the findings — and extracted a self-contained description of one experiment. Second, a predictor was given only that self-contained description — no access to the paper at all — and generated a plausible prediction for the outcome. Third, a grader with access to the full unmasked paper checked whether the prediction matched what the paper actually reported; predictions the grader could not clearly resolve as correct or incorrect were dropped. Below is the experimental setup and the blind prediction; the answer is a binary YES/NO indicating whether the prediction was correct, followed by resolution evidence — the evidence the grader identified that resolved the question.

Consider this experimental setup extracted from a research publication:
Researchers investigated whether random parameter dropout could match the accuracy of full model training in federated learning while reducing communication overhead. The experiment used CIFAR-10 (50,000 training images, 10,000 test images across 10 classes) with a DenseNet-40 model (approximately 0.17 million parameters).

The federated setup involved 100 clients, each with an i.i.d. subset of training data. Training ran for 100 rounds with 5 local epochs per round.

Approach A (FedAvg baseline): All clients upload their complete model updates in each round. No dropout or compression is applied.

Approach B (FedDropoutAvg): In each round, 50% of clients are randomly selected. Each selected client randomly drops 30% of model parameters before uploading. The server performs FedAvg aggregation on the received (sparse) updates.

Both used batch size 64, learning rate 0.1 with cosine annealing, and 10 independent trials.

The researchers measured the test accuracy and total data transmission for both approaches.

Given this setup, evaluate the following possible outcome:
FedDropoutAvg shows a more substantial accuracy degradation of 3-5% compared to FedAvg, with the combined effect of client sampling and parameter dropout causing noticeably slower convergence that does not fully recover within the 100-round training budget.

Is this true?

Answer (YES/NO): NO